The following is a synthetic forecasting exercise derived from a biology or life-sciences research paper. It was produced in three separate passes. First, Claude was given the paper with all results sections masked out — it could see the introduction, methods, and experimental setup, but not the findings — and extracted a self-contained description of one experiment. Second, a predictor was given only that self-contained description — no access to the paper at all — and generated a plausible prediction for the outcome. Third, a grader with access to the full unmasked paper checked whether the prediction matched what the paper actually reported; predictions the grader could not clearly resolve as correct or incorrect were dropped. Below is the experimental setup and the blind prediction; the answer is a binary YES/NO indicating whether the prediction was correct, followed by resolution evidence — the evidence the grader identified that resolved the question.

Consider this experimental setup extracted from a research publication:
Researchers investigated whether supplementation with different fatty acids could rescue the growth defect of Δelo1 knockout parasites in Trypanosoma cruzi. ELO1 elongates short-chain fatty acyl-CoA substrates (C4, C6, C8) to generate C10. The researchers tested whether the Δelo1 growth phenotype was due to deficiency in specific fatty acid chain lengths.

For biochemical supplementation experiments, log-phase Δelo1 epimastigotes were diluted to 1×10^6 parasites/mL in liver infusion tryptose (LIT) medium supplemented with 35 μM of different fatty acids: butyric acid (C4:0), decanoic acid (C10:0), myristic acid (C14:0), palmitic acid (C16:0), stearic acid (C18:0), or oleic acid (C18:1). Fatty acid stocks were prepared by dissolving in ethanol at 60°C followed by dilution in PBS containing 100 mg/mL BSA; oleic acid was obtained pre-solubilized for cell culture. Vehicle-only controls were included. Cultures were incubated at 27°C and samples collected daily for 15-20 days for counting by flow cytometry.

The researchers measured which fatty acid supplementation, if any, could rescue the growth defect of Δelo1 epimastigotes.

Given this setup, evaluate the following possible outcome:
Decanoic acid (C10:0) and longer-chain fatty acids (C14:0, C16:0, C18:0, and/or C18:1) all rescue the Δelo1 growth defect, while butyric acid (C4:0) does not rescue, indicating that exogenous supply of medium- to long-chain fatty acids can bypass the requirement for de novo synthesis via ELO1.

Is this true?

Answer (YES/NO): NO